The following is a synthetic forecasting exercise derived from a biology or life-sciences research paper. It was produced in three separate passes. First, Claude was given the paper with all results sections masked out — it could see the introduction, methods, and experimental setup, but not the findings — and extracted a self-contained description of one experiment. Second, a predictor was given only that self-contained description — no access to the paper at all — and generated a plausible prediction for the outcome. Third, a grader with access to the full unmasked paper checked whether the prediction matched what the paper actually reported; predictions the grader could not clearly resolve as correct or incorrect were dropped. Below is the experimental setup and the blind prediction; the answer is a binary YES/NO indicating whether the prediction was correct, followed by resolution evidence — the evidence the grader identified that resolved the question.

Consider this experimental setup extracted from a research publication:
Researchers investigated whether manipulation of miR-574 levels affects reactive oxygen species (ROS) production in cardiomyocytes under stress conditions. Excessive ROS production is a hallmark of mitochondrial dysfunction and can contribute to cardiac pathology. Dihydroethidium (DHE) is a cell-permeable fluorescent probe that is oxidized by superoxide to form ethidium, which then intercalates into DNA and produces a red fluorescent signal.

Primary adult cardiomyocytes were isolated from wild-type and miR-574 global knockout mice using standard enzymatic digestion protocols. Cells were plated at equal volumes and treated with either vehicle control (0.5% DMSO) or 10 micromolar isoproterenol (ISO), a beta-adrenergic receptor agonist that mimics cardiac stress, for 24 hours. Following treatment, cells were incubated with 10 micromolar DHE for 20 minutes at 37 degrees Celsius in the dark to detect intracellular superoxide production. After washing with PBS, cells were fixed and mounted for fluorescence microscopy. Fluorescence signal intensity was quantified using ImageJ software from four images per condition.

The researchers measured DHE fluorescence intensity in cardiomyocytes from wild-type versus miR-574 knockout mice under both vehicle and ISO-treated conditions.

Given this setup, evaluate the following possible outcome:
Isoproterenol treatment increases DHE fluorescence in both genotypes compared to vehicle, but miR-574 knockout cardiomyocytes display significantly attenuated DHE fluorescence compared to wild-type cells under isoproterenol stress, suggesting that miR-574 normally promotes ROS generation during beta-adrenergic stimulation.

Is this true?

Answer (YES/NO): NO